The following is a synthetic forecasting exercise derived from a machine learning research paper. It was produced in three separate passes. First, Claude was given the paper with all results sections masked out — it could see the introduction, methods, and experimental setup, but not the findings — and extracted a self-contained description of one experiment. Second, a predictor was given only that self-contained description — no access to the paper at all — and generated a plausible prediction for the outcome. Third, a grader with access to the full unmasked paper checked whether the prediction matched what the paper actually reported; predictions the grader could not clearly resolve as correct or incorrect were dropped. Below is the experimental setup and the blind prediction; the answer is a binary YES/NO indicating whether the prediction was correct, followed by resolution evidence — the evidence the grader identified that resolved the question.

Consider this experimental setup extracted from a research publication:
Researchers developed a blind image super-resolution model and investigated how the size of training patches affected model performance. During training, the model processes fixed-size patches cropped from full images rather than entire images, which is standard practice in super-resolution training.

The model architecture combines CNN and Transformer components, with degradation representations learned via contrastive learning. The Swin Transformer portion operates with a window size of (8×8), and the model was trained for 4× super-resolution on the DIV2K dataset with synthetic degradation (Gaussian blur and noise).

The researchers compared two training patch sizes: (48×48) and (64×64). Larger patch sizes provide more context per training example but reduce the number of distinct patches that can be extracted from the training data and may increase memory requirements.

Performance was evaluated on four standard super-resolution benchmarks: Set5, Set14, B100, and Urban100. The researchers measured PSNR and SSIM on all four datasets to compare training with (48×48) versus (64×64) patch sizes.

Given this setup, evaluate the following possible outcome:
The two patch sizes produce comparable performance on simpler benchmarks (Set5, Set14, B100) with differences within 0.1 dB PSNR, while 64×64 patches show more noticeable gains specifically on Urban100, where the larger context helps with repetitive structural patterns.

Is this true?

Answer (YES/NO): NO